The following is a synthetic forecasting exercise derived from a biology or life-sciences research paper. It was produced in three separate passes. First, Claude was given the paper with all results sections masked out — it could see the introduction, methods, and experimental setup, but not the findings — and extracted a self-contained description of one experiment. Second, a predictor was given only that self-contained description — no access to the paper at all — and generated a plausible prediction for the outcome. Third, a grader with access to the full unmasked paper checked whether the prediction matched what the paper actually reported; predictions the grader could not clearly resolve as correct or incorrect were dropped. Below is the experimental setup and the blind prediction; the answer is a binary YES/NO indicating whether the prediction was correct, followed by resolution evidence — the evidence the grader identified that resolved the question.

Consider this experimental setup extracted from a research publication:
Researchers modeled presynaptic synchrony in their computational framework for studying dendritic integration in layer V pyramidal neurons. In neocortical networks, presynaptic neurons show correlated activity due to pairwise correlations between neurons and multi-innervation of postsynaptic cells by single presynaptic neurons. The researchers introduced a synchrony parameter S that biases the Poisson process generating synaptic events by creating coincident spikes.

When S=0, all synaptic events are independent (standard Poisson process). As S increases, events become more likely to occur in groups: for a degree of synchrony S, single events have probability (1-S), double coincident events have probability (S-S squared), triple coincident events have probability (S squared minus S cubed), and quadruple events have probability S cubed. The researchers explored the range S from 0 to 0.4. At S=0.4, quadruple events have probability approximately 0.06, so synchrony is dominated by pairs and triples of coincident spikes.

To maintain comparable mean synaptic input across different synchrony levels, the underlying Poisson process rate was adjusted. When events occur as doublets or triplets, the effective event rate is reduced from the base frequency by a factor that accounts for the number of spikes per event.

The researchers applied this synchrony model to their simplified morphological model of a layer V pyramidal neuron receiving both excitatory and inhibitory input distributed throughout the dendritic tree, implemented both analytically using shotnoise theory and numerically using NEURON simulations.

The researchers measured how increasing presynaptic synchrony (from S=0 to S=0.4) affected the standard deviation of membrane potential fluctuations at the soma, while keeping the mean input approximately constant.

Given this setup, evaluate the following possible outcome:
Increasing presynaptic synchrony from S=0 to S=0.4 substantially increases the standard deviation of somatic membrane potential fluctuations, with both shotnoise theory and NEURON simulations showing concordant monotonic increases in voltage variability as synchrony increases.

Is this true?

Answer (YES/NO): YES